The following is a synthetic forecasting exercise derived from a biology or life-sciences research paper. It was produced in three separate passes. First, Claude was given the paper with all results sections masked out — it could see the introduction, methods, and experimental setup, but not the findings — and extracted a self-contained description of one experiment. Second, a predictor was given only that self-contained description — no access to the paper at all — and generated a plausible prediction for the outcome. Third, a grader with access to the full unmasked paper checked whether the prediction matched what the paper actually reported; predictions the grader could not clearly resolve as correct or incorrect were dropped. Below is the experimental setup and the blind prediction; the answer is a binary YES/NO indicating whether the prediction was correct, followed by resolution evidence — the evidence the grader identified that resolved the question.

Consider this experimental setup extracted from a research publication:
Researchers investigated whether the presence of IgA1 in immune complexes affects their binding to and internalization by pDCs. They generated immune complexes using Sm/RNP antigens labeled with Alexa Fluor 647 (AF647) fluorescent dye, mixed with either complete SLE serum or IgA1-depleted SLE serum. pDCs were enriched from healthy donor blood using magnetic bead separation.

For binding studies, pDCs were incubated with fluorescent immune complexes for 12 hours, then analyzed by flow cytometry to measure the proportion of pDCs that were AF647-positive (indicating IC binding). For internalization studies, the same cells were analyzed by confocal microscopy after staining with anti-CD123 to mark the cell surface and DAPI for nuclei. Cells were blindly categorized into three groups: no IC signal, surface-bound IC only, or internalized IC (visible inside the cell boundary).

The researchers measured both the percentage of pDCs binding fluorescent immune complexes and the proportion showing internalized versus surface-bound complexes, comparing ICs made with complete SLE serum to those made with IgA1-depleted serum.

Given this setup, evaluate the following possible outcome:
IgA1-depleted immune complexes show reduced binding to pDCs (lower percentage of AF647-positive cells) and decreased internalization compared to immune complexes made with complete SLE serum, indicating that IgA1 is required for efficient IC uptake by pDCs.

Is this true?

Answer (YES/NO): YES